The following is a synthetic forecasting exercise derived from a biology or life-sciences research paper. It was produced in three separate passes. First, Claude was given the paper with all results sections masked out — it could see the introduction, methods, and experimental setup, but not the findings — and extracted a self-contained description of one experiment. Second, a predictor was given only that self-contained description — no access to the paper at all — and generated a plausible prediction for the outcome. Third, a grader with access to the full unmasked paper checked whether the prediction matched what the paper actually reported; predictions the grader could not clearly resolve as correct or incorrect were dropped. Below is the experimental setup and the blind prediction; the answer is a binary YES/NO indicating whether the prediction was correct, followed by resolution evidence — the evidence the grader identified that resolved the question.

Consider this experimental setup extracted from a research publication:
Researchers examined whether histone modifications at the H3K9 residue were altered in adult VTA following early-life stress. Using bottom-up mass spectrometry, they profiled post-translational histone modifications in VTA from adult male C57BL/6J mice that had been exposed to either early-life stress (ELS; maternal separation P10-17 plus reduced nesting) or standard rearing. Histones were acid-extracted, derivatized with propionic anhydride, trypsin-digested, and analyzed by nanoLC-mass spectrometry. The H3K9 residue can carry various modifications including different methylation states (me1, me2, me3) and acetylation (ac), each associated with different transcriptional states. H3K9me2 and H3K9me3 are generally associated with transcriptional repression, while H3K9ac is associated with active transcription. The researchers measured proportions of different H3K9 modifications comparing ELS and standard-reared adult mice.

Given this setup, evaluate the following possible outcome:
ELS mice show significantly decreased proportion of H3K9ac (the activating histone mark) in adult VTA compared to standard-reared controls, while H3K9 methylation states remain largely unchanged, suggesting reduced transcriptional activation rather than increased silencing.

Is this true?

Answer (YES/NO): NO